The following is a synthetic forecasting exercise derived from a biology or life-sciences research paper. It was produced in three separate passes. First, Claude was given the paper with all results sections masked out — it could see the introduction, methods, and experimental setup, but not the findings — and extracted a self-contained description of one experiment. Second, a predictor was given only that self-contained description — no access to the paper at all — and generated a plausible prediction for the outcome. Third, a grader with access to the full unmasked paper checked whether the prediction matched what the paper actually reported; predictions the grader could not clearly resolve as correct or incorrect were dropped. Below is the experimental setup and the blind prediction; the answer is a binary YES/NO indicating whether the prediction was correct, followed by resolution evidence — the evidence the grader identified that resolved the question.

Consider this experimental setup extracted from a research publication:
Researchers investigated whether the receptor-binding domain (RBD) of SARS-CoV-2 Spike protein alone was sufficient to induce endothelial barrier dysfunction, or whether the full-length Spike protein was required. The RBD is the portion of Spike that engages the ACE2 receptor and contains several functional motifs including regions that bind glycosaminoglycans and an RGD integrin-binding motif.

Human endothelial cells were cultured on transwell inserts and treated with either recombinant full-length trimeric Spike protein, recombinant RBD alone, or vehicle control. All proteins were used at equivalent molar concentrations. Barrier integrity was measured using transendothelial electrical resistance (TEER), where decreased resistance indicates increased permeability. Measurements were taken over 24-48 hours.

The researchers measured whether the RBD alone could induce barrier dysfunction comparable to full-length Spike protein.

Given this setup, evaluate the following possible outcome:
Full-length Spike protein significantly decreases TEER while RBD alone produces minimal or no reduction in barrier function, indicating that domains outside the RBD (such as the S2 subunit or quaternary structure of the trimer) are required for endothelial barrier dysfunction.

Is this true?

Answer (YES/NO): NO